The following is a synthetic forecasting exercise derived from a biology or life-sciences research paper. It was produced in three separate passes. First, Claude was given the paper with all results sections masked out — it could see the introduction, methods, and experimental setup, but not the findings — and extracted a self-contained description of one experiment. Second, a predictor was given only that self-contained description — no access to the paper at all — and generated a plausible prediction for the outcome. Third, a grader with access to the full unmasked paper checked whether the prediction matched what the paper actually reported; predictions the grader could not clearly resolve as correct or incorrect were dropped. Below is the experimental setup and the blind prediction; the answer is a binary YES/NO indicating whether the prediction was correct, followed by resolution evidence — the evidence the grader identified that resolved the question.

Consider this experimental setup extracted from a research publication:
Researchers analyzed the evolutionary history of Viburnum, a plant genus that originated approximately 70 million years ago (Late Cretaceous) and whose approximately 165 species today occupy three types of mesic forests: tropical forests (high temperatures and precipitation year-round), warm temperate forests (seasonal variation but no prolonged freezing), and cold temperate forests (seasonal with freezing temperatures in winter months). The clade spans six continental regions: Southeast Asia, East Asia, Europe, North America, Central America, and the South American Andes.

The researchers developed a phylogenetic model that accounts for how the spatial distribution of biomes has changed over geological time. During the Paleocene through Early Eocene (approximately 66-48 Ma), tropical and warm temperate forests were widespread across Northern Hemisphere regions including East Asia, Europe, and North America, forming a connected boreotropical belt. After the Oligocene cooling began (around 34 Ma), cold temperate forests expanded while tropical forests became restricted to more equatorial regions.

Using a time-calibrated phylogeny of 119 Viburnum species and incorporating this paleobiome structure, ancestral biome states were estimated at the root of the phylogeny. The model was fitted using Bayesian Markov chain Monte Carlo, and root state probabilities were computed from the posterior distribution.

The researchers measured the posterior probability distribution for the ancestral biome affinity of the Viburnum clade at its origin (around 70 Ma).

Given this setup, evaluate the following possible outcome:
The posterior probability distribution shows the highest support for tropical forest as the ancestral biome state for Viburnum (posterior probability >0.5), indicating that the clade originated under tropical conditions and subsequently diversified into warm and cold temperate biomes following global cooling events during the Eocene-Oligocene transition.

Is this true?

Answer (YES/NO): NO